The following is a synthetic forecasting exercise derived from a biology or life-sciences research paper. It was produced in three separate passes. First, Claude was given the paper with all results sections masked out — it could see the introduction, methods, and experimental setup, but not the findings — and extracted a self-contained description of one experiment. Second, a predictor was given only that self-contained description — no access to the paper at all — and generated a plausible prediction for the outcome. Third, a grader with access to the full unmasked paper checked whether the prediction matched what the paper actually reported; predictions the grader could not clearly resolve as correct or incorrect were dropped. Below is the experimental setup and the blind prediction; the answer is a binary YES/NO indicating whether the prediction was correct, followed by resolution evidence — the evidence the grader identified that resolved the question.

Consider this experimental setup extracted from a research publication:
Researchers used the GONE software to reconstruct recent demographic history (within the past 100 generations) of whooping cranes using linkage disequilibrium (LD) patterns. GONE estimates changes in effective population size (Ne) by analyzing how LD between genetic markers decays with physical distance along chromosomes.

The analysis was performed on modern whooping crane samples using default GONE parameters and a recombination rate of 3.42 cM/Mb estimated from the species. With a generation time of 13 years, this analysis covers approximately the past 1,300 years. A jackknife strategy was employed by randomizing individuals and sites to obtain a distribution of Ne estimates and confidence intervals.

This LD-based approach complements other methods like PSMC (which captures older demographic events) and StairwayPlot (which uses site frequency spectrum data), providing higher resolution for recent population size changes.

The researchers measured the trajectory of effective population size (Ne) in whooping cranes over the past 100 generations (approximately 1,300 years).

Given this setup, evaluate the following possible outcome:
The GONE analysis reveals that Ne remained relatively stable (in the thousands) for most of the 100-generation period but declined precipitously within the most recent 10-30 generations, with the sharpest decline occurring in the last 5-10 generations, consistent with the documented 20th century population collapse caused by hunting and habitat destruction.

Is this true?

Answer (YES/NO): NO